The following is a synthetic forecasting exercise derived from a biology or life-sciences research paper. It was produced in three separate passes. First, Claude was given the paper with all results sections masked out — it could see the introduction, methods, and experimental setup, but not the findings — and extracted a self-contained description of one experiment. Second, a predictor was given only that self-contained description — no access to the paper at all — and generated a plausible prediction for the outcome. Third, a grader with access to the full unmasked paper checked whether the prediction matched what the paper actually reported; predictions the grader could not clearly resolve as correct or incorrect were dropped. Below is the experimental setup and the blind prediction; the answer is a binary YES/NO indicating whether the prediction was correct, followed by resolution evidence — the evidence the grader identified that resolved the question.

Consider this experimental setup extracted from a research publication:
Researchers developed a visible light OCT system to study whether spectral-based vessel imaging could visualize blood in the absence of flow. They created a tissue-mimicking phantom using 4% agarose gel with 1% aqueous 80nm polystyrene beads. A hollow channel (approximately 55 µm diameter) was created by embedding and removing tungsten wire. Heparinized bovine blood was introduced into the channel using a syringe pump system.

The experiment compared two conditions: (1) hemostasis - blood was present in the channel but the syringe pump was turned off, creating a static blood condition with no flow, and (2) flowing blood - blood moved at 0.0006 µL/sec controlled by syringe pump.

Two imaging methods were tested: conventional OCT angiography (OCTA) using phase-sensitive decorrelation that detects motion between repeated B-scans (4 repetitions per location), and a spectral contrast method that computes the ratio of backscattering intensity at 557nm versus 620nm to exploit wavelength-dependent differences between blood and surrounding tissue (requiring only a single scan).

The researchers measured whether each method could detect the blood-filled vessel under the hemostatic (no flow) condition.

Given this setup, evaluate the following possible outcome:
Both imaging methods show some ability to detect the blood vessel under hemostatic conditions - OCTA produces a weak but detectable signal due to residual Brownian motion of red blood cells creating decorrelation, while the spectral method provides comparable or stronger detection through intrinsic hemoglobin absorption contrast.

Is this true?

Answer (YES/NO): NO